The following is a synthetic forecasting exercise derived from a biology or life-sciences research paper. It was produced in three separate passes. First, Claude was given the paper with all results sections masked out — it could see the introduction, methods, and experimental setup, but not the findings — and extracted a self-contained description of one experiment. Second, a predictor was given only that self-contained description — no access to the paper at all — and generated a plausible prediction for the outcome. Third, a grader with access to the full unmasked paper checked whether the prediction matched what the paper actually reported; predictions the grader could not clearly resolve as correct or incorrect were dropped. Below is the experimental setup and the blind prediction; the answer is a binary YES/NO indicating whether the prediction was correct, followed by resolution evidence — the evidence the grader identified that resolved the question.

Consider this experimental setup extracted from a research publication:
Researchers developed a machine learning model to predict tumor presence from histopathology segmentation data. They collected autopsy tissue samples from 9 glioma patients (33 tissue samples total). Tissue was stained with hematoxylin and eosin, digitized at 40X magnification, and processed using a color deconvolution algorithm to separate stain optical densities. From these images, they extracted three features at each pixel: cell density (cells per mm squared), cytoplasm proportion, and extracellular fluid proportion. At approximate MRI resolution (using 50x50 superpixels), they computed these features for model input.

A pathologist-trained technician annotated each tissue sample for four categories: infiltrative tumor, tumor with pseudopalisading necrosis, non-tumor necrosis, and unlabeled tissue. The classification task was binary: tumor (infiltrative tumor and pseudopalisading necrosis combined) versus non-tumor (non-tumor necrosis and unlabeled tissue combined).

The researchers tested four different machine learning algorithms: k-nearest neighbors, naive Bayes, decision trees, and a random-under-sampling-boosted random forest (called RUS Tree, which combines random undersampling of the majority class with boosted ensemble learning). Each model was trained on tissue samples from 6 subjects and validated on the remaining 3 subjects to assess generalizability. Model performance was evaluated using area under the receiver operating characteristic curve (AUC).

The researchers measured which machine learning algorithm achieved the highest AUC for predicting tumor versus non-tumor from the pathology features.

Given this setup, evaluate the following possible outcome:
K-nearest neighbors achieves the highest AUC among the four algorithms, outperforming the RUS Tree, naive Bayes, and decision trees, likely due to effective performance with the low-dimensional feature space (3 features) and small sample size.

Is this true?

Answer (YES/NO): NO